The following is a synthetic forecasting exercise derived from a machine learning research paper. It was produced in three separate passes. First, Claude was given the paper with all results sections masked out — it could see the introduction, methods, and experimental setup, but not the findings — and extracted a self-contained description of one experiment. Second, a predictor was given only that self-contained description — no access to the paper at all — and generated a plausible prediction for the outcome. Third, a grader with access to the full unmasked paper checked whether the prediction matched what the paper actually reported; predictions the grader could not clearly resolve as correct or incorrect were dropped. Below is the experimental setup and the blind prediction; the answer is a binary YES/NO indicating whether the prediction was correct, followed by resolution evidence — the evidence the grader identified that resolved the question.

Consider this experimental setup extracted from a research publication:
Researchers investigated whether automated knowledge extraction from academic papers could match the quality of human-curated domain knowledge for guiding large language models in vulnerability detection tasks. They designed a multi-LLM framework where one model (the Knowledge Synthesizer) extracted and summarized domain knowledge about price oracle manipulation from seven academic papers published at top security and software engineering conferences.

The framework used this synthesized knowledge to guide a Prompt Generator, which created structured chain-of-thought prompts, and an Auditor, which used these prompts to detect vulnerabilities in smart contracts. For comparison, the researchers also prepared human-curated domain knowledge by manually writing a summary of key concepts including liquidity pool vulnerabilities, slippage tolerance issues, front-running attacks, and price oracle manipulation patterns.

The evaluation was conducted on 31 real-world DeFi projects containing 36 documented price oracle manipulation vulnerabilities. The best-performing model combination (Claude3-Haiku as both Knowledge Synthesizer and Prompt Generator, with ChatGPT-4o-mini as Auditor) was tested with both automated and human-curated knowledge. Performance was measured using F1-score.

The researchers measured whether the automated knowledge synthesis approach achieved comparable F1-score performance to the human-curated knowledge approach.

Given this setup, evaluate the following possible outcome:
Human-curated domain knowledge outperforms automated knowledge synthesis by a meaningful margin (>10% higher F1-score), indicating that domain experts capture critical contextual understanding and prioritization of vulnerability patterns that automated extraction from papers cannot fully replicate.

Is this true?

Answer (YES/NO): NO